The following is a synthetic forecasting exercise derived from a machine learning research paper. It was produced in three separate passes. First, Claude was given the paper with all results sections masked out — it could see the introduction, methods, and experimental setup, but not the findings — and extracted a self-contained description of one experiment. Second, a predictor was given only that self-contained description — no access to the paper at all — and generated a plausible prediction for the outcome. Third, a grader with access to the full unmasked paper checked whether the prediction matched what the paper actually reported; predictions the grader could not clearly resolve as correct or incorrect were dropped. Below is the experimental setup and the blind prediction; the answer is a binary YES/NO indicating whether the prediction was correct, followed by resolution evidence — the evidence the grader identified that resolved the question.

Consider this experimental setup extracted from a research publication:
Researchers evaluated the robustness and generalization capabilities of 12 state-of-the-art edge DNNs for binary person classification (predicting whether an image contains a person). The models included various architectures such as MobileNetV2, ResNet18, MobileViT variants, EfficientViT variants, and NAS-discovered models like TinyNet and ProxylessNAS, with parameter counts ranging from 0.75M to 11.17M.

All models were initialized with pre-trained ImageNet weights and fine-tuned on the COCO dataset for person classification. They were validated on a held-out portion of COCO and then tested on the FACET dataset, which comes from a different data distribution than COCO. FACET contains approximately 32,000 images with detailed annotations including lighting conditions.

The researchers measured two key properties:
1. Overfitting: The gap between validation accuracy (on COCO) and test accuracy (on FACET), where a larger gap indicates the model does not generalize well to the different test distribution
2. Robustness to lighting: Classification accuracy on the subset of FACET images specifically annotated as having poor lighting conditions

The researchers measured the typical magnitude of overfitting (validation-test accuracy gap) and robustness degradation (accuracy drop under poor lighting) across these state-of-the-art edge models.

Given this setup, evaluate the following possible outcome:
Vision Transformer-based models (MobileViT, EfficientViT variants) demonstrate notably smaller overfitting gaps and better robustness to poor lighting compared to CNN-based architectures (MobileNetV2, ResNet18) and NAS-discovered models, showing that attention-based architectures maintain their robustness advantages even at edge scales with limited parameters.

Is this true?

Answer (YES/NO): NO